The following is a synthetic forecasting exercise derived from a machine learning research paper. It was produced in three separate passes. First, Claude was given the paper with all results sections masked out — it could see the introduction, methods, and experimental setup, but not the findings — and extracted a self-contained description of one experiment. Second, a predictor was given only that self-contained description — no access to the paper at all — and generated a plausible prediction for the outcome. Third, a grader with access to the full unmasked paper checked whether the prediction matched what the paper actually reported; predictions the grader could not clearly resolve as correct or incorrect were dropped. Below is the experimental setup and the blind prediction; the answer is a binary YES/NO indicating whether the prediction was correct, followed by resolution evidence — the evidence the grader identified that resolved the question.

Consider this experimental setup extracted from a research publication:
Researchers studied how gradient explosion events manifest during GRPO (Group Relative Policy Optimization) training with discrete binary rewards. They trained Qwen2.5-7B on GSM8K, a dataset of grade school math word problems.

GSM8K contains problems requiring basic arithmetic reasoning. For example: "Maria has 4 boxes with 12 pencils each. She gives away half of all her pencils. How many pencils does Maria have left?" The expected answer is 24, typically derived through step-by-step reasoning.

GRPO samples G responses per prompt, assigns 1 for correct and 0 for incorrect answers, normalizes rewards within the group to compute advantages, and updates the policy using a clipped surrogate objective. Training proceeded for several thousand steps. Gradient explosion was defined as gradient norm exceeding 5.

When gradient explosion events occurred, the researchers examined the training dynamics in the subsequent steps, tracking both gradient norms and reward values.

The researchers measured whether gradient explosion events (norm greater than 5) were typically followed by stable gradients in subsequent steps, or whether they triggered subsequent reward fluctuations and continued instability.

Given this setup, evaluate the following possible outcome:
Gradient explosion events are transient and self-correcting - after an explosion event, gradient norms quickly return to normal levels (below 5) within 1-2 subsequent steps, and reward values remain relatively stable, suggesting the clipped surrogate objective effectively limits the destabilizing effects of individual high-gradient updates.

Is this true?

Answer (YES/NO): NO